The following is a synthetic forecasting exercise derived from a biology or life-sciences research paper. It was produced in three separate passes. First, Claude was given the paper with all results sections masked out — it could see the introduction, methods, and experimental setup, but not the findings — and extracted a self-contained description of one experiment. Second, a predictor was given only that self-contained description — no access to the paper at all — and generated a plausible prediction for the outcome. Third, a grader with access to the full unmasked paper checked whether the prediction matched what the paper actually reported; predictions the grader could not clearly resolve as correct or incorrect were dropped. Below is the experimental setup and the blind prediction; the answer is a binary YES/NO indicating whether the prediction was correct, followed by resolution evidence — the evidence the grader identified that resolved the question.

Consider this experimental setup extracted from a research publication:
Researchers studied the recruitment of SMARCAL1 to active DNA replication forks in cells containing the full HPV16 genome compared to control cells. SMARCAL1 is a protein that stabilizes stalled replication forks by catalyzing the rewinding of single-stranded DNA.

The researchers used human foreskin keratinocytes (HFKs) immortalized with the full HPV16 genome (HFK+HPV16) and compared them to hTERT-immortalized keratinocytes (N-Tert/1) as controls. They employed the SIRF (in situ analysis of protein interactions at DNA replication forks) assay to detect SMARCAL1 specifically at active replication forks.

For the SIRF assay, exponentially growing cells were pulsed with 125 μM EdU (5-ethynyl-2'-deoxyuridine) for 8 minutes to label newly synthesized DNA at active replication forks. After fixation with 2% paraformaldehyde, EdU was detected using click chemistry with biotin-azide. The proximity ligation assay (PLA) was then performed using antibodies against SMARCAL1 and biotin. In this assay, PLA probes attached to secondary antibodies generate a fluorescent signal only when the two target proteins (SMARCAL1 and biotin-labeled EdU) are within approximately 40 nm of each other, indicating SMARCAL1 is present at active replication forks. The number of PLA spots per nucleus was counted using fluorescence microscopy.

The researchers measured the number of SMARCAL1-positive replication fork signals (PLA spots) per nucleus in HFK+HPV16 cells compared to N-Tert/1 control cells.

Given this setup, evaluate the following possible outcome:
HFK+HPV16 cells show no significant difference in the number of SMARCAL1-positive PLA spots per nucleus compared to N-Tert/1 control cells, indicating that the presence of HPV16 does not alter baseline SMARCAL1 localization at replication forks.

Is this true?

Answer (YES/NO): NO